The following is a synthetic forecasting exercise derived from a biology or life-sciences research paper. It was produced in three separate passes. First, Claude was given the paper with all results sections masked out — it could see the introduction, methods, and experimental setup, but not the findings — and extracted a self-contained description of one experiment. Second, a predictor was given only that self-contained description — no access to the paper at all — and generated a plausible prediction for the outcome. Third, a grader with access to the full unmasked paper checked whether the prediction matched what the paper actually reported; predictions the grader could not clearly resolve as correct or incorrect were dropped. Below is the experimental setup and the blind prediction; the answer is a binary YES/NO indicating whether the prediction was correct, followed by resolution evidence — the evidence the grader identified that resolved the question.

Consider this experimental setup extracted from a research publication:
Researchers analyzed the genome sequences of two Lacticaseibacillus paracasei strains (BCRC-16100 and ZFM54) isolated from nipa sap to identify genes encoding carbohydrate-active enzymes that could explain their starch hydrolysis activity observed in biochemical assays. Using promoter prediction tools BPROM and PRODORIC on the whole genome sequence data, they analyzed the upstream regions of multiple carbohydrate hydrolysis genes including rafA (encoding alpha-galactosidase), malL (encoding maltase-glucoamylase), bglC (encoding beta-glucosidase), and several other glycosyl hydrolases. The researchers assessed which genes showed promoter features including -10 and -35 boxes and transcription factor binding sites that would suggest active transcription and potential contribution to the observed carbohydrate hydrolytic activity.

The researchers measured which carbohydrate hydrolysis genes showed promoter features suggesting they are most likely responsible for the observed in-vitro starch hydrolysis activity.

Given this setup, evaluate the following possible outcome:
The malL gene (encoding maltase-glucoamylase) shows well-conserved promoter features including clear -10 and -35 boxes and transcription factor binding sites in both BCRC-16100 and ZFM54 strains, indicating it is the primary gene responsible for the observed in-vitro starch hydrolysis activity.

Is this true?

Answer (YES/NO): NO